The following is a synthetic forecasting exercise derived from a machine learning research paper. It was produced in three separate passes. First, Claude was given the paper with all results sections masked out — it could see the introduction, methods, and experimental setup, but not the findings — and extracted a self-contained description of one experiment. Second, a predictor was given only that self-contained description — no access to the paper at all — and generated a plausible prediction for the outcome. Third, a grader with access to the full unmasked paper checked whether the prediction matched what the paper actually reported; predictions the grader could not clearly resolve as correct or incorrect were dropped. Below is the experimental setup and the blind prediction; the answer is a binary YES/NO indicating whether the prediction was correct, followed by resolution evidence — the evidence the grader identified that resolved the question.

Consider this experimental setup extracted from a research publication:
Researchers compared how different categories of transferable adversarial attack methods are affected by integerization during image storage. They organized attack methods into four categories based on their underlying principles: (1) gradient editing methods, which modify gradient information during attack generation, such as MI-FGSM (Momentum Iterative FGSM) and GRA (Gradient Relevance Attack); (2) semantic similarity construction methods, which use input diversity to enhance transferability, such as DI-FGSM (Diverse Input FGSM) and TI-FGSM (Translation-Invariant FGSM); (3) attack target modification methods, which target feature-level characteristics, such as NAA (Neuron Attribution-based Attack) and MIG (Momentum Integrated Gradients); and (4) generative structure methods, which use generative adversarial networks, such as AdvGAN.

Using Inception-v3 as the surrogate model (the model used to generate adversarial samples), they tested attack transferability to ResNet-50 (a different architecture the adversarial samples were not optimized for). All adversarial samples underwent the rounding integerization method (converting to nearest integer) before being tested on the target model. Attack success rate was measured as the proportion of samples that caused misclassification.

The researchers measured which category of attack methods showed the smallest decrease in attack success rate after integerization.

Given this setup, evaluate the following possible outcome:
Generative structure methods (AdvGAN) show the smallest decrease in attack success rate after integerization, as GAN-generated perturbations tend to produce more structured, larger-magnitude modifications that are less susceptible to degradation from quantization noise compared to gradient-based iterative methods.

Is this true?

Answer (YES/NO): NO